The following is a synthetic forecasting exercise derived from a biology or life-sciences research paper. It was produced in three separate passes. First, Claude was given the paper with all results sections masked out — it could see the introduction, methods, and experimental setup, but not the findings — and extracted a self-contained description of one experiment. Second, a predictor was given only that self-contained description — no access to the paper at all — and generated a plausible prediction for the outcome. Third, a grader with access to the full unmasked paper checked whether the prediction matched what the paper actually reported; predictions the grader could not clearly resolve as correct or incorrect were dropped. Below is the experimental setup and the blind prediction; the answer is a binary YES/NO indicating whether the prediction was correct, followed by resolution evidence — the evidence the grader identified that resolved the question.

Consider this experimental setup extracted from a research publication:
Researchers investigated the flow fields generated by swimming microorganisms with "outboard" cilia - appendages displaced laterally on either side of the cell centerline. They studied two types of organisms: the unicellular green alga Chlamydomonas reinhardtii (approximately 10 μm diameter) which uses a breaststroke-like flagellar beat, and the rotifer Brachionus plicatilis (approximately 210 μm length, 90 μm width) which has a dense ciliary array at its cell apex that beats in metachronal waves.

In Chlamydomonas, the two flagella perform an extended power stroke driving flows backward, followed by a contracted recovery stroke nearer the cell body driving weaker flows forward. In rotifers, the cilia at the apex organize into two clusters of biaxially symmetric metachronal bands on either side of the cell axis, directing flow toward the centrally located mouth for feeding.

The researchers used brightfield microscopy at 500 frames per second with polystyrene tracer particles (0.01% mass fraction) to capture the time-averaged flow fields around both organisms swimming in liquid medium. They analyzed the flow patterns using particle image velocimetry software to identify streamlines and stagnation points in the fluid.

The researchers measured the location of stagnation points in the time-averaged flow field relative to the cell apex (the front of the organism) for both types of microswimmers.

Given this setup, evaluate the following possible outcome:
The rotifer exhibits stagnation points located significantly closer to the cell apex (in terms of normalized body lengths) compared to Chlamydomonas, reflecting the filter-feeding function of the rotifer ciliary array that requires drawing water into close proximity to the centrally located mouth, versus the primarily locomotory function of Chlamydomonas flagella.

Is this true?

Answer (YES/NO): NO